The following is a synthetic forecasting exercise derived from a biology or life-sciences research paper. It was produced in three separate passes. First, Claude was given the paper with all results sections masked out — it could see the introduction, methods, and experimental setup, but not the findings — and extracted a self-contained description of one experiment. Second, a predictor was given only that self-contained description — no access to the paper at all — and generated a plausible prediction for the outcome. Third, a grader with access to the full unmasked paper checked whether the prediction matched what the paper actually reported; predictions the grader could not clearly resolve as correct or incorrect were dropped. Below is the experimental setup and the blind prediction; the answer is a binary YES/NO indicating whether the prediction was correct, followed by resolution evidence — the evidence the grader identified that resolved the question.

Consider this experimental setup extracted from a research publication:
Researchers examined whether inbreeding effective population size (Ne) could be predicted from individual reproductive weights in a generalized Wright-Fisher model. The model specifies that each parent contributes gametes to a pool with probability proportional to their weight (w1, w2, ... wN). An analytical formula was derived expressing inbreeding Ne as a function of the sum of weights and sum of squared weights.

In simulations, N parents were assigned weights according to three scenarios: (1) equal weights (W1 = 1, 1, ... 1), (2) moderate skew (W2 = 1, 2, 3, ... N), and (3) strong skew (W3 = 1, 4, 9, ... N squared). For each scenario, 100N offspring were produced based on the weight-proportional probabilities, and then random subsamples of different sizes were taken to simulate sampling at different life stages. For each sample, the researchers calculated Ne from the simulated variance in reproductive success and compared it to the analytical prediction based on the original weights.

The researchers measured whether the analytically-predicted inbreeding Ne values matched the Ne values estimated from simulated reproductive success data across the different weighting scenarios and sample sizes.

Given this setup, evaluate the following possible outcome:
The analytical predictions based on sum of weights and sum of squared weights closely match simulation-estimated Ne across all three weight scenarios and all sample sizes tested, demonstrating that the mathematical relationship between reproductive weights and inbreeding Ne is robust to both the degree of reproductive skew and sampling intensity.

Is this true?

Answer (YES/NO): YES